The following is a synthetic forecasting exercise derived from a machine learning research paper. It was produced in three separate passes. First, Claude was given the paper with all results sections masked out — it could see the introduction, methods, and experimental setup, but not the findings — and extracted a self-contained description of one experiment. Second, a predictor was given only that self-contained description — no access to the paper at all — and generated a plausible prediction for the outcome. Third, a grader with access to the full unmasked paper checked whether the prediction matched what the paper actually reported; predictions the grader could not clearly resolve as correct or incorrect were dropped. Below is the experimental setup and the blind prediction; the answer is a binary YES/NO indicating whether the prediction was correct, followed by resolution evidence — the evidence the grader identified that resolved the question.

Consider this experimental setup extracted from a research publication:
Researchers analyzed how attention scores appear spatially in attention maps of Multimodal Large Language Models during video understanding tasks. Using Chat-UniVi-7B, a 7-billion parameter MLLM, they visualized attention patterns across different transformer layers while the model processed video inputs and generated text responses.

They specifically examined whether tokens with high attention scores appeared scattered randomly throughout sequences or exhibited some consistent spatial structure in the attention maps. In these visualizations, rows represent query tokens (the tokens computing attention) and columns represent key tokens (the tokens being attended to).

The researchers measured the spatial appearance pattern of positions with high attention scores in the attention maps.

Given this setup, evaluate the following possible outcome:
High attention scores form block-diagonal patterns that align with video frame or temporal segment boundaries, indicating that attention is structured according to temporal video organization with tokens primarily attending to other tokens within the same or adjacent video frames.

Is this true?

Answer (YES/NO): NO